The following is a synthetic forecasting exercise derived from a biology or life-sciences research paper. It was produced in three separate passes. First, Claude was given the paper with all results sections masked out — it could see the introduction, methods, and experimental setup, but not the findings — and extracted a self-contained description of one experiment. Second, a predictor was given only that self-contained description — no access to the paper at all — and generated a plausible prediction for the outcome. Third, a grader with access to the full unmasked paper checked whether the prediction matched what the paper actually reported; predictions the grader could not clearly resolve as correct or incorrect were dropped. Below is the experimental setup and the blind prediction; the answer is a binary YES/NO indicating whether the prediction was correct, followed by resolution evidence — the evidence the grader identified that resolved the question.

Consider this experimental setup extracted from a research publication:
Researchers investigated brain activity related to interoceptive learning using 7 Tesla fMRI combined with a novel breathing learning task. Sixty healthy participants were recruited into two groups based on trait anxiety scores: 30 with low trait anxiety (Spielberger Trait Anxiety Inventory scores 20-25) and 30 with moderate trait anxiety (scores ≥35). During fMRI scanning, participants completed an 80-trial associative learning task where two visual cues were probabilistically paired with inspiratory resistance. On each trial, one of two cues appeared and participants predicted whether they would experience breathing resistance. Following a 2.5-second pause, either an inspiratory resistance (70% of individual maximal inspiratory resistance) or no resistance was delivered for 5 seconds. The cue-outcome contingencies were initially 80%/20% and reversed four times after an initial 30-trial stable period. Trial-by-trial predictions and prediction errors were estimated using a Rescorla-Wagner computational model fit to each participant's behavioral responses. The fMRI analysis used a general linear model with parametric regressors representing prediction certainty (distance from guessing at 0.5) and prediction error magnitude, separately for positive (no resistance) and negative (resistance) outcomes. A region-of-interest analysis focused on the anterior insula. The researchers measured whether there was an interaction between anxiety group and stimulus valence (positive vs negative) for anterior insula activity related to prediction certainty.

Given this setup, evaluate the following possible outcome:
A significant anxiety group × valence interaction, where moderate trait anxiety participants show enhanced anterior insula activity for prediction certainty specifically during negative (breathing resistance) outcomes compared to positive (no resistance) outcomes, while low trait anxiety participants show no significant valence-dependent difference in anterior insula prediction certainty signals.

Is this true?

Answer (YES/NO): NO